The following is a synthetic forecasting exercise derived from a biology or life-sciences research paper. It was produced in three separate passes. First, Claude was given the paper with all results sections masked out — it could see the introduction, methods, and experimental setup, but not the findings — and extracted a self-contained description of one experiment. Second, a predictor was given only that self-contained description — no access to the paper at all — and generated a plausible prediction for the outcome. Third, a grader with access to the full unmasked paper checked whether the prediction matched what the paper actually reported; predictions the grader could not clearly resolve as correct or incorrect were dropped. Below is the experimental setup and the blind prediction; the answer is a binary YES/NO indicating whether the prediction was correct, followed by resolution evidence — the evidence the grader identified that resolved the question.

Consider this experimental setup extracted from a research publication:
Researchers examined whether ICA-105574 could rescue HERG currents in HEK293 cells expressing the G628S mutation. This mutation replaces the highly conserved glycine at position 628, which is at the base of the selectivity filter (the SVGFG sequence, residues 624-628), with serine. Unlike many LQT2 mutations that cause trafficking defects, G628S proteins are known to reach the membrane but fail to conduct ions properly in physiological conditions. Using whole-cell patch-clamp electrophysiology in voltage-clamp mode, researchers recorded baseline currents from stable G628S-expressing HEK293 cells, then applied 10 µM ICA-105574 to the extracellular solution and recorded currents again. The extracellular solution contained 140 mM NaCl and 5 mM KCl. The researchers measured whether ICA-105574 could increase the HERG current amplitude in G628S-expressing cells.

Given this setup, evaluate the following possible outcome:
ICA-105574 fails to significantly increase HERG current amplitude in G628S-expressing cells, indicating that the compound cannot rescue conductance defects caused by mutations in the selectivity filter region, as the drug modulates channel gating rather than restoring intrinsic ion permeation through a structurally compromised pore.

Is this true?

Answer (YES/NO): NO